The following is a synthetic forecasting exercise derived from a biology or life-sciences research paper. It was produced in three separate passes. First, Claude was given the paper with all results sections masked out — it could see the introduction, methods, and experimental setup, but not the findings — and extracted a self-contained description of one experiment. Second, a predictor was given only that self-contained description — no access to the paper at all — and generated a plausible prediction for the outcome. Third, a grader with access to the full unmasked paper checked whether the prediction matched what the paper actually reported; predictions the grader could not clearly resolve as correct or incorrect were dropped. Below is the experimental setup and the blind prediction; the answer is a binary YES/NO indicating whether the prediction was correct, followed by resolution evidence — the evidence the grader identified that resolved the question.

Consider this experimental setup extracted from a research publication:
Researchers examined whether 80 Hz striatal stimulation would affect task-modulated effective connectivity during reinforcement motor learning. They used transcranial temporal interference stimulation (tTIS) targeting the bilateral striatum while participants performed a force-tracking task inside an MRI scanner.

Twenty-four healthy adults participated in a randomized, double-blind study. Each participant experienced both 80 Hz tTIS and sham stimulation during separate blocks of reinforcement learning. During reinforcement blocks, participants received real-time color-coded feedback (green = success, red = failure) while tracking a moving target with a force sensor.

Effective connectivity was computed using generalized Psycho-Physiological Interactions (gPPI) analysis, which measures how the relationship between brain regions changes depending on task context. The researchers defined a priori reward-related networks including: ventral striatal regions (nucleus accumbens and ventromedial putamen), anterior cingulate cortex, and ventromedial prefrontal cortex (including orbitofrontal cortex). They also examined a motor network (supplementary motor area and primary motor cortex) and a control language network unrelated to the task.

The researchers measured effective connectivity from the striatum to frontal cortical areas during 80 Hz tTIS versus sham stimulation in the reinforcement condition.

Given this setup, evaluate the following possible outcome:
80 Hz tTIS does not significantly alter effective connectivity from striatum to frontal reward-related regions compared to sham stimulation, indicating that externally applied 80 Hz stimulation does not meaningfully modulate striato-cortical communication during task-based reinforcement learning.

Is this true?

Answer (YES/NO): NO